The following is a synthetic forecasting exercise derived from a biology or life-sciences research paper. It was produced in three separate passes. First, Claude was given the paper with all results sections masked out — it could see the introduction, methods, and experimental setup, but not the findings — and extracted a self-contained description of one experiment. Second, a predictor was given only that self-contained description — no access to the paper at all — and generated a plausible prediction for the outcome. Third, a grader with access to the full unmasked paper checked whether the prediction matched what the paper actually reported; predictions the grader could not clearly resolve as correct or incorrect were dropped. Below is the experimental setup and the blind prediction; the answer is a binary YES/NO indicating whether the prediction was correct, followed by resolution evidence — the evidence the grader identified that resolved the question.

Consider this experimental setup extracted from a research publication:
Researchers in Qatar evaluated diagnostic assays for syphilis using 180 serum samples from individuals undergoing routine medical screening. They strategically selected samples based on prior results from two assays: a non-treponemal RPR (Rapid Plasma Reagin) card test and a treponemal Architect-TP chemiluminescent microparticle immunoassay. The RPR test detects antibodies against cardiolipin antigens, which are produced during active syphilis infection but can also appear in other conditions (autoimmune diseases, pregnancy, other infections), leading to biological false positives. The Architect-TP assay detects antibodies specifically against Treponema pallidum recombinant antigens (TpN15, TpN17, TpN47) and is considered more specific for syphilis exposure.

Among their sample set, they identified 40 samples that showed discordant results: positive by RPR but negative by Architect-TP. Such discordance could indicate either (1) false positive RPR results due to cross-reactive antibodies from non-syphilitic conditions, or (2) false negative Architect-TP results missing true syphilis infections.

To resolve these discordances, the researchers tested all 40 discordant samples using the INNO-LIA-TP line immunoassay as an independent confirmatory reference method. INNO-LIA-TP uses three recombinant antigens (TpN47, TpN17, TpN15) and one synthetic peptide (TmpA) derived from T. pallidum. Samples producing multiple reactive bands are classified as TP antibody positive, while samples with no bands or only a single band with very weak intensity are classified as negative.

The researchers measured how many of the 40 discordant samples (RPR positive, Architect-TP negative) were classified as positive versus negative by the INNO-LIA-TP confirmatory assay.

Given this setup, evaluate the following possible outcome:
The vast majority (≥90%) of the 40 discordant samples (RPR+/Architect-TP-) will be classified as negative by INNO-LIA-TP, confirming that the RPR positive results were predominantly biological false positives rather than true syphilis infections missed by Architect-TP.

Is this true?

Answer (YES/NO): YES